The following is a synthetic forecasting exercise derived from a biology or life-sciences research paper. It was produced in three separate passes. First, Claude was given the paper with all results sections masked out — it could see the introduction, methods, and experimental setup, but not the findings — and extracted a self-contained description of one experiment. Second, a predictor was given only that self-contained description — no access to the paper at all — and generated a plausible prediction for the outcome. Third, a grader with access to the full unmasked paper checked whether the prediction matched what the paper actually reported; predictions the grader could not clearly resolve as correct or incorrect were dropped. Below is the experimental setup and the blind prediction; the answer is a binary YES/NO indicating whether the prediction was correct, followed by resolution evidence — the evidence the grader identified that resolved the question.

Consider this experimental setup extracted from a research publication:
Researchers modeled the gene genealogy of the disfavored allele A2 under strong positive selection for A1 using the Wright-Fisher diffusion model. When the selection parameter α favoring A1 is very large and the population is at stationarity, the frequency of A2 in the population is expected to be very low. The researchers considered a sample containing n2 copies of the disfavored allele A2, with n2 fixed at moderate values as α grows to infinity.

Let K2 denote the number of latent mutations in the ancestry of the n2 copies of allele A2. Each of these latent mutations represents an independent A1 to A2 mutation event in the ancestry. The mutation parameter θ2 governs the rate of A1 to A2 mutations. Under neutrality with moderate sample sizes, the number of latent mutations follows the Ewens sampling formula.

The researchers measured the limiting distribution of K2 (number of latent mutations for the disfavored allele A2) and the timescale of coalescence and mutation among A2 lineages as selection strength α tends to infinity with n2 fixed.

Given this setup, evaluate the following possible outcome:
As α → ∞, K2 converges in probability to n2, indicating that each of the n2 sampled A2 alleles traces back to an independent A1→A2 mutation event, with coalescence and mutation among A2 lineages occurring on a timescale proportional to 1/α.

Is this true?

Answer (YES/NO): NO